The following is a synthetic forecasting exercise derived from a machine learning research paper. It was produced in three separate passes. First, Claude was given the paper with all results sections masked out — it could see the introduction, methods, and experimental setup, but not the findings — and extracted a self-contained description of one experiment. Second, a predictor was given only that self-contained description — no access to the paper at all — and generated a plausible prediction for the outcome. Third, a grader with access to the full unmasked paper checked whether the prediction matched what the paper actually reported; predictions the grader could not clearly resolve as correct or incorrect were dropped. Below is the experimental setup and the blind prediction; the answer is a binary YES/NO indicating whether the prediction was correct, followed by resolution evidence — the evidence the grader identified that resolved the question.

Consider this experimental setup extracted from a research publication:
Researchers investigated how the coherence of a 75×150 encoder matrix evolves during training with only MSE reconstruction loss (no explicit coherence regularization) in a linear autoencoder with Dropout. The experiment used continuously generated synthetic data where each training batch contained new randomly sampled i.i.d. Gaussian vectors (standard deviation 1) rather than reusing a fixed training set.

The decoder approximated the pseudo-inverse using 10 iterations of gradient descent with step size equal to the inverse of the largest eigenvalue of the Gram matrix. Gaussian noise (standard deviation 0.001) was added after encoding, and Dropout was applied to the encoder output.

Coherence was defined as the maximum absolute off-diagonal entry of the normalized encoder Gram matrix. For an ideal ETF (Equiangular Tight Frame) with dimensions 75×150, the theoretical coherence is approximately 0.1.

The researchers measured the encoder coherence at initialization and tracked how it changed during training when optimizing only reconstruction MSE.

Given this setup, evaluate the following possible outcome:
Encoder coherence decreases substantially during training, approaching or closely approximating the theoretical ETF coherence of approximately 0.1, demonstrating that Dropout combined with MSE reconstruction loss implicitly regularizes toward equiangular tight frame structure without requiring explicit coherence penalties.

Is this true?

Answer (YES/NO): NO